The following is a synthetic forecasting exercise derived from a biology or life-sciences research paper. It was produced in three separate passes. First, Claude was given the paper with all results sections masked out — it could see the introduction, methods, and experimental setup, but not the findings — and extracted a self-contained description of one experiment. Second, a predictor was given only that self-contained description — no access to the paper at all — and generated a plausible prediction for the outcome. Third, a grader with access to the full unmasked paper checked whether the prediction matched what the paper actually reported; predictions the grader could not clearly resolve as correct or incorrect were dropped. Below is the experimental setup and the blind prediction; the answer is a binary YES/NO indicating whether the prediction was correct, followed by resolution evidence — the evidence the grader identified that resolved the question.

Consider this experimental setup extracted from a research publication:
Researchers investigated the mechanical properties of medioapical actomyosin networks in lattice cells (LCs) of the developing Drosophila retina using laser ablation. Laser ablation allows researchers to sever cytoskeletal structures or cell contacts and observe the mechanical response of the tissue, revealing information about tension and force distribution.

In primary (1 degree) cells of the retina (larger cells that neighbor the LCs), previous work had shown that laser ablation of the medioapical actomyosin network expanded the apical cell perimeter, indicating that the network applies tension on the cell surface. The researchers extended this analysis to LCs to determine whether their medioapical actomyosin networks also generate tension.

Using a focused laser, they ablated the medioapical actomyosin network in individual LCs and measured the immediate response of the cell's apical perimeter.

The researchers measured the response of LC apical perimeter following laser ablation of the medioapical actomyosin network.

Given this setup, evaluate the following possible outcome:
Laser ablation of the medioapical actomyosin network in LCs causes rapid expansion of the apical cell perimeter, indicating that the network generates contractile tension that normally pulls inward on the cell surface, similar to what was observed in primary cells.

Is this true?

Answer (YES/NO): YES